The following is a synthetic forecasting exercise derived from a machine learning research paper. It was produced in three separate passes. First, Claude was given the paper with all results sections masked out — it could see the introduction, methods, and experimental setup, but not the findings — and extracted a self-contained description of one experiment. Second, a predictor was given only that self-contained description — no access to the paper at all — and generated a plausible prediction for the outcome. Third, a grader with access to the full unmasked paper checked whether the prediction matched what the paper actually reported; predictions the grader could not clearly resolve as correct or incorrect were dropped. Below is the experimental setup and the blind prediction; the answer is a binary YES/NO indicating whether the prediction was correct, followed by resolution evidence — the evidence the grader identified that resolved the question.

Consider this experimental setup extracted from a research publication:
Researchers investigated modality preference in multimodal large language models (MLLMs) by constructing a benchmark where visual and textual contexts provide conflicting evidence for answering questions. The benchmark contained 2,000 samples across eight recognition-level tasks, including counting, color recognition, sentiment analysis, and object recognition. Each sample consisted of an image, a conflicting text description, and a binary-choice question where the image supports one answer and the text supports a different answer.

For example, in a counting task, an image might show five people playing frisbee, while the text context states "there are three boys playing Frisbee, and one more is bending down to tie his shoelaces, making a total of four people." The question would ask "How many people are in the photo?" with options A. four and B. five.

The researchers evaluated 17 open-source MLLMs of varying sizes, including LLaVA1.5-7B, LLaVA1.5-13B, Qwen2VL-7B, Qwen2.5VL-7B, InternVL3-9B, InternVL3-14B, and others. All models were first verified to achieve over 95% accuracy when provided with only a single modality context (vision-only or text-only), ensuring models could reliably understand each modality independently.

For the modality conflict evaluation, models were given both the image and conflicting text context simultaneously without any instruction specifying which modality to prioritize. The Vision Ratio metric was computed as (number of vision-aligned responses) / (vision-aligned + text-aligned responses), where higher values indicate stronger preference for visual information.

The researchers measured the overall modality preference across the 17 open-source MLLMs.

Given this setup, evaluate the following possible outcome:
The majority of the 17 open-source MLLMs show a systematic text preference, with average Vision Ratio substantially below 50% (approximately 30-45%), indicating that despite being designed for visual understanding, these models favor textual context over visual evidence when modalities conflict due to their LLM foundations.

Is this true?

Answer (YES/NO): NO